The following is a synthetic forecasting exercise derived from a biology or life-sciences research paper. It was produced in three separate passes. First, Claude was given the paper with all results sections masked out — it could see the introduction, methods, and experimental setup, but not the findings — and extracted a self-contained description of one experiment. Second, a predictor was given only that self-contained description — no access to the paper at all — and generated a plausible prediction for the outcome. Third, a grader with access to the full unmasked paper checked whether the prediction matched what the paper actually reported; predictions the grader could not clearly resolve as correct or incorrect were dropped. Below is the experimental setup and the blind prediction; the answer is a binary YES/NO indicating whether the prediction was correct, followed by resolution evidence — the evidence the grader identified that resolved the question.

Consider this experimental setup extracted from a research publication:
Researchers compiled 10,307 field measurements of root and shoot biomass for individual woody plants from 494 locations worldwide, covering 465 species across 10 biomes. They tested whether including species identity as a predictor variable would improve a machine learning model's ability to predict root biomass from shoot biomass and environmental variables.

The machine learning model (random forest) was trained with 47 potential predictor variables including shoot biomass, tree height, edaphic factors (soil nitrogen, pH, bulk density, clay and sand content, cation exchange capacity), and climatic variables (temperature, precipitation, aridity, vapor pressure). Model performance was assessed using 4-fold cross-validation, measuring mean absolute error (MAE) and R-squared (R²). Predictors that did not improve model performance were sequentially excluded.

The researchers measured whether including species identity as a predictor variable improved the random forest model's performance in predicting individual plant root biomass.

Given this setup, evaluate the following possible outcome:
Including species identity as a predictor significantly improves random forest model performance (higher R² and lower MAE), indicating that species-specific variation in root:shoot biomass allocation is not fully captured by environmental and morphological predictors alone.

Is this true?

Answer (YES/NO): NO